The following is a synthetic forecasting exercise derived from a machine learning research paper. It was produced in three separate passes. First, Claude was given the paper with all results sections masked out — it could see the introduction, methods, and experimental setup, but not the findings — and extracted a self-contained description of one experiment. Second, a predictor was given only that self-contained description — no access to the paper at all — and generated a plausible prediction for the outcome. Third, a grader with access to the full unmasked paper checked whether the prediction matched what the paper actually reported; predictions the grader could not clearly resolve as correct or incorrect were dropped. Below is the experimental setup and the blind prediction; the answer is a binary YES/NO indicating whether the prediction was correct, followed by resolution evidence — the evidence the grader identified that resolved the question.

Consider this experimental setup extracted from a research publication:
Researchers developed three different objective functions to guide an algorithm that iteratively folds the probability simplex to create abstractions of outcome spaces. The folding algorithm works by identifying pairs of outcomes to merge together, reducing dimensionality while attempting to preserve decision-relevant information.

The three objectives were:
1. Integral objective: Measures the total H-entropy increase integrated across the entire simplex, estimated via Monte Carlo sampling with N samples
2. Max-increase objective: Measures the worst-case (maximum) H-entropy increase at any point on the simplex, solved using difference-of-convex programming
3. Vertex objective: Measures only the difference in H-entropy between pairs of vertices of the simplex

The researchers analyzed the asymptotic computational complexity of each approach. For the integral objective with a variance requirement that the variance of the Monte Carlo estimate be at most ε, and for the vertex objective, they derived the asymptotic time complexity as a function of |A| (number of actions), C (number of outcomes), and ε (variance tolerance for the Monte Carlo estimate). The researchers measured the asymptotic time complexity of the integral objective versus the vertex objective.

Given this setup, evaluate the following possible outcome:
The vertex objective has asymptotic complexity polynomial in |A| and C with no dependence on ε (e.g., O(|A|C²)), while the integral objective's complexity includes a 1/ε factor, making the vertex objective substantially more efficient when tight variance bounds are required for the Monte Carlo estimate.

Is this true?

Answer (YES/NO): YES